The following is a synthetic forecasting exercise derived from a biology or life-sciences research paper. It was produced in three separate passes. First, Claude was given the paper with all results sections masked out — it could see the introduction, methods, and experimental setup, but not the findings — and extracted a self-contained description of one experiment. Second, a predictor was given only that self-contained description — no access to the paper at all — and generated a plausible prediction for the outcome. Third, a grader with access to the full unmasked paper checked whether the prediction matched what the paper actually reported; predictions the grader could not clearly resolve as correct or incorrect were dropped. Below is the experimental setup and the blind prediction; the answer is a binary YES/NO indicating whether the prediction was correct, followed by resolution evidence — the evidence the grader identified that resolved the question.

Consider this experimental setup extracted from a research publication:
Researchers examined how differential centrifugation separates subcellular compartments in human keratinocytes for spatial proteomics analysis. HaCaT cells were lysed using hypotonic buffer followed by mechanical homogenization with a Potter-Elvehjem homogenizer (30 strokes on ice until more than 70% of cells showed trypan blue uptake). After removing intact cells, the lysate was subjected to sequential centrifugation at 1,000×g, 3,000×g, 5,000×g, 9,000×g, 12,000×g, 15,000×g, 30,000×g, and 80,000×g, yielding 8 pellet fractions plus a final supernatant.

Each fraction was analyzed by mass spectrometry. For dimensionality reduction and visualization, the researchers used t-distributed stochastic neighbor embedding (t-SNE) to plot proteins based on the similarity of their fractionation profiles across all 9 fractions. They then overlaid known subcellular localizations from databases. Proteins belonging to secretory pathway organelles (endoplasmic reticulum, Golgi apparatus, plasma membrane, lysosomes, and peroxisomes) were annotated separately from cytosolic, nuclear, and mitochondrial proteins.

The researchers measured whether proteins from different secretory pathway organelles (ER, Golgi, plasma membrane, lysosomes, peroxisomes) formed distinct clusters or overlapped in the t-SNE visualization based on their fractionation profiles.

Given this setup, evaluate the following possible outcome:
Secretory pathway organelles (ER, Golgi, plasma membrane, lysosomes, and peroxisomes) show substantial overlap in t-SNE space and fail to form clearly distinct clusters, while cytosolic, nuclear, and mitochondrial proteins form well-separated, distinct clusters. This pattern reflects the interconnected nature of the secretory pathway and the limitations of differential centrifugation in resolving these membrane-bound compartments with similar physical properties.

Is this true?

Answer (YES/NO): YES